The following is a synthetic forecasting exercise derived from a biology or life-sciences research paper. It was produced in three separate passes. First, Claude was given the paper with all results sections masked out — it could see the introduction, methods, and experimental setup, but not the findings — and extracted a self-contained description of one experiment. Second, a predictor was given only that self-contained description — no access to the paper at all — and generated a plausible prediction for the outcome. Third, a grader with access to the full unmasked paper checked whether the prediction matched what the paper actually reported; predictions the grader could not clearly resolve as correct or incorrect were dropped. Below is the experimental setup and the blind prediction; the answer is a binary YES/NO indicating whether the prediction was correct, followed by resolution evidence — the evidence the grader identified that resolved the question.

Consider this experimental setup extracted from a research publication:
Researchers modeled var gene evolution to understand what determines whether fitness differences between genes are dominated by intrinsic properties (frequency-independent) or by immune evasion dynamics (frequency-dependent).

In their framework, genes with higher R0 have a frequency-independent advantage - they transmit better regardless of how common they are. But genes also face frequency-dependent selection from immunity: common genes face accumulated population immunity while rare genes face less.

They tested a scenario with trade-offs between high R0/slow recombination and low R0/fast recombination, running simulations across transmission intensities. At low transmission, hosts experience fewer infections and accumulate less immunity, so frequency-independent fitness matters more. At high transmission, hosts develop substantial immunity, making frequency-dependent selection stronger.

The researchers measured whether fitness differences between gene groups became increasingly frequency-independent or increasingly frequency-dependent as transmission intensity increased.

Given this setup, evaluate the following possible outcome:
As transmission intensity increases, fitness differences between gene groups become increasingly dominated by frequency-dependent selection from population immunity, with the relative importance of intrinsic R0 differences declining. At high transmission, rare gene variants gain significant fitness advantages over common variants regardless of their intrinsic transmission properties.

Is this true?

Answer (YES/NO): YES